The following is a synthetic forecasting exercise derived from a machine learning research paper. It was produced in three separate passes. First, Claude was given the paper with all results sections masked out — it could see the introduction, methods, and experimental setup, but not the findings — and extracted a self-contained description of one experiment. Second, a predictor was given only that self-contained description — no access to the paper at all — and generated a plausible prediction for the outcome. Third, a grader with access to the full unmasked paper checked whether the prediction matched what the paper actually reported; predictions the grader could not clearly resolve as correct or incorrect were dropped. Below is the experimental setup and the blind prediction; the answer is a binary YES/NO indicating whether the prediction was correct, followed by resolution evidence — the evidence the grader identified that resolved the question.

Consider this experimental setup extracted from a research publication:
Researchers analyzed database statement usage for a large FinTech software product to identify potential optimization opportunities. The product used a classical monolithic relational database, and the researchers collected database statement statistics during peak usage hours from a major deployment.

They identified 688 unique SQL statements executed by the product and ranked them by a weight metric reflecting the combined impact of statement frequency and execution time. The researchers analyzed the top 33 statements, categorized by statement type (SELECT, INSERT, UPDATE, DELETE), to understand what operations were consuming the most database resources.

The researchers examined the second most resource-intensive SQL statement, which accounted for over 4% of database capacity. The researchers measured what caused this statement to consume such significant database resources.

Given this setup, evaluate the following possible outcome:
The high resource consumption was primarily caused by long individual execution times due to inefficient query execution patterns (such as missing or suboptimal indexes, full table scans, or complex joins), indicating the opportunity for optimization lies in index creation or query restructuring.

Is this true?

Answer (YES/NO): NO